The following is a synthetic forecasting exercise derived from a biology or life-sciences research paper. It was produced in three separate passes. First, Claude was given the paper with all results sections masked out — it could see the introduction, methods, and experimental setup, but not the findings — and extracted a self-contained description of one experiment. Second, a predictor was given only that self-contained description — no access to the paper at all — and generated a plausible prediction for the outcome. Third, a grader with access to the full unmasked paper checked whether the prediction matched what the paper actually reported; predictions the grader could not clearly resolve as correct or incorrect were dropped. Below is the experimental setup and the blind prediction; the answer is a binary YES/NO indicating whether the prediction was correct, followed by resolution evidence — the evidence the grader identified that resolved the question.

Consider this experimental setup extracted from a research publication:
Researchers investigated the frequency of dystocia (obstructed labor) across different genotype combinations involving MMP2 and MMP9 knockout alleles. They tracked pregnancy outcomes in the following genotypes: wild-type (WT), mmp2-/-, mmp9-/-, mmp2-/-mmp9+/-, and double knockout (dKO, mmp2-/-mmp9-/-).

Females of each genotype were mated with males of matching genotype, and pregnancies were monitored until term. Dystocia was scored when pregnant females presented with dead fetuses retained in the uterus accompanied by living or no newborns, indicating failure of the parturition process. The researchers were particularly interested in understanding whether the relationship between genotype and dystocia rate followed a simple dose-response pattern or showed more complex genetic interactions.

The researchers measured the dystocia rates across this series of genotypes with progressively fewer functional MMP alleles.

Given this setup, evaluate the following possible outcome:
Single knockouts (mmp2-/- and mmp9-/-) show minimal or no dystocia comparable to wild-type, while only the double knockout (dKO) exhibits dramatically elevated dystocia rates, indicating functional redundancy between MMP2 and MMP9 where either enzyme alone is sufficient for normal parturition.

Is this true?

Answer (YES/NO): NO